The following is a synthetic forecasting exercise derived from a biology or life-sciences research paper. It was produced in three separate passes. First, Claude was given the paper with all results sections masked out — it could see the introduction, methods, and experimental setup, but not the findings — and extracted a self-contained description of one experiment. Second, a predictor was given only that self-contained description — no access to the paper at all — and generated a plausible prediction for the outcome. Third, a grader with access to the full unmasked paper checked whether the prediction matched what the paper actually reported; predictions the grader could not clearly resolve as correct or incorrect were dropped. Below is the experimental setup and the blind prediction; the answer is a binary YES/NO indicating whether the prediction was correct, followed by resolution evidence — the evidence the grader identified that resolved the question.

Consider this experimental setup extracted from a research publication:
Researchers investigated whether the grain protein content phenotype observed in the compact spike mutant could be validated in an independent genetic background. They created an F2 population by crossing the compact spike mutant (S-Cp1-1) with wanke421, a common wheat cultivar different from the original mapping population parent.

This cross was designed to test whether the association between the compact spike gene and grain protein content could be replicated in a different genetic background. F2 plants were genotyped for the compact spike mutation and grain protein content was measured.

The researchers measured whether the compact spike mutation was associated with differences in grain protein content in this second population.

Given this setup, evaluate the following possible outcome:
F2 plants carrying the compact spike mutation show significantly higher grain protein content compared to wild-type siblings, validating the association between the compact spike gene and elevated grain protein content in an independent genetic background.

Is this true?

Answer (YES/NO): YES